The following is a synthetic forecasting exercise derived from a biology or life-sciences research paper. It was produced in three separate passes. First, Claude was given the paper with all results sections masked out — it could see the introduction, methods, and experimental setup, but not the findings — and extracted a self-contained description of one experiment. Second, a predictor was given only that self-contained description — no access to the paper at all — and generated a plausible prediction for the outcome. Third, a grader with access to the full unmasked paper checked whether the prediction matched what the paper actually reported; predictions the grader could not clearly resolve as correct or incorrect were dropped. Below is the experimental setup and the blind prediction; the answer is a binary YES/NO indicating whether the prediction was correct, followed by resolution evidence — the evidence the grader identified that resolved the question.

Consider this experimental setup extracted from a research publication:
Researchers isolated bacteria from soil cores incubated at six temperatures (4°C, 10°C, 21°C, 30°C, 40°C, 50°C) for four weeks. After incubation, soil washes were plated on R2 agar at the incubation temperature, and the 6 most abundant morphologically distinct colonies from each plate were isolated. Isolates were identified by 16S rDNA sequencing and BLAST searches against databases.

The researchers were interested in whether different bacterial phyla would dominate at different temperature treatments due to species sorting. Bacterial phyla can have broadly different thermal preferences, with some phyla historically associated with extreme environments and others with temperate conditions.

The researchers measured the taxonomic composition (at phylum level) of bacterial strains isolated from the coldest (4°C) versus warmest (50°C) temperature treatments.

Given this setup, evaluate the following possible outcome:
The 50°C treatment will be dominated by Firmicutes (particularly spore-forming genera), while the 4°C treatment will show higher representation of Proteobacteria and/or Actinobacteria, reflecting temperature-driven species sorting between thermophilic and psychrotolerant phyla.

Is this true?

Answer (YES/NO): YES